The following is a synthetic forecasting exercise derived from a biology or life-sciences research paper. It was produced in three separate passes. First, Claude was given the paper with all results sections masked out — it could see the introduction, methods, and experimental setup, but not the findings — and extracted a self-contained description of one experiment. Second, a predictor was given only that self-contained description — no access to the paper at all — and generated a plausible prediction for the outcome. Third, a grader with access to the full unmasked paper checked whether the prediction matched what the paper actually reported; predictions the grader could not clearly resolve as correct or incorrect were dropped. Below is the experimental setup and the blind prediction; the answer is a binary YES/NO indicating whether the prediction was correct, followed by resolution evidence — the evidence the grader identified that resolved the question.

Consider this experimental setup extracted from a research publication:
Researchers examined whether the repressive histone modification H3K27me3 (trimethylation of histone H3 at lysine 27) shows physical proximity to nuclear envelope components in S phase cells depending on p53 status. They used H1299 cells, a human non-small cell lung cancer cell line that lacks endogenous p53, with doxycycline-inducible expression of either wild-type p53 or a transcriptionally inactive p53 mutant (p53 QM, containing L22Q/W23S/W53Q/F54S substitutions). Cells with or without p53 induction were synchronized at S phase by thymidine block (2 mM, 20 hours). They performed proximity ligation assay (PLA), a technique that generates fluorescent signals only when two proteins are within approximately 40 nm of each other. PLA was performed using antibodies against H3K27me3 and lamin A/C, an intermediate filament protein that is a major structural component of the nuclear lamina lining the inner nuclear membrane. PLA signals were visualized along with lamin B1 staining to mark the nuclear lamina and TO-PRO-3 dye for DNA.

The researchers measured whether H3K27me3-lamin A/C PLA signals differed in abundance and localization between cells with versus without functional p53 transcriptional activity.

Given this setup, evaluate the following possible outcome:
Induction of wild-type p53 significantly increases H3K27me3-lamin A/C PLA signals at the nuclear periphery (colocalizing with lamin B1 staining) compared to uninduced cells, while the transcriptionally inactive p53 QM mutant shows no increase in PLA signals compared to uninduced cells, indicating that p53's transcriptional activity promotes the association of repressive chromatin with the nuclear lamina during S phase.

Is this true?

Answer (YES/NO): NO